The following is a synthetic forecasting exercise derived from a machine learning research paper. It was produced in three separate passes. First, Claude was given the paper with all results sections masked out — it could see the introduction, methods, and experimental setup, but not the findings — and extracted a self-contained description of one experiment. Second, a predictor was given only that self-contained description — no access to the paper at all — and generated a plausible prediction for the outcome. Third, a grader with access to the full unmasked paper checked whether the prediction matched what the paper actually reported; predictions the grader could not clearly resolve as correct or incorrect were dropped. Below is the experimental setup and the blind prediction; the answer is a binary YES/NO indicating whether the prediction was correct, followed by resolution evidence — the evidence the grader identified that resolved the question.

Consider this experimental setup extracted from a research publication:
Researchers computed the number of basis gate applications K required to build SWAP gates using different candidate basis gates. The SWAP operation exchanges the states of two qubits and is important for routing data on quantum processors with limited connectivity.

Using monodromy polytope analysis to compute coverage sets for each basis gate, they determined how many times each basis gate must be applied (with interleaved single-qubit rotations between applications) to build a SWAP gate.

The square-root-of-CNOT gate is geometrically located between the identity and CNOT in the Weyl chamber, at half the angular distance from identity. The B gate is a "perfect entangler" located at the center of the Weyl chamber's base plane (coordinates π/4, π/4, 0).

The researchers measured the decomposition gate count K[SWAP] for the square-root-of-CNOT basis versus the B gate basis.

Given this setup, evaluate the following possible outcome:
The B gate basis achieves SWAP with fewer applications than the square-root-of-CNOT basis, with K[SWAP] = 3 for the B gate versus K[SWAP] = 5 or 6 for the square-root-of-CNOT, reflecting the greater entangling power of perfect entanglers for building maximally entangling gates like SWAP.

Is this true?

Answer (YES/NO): NO